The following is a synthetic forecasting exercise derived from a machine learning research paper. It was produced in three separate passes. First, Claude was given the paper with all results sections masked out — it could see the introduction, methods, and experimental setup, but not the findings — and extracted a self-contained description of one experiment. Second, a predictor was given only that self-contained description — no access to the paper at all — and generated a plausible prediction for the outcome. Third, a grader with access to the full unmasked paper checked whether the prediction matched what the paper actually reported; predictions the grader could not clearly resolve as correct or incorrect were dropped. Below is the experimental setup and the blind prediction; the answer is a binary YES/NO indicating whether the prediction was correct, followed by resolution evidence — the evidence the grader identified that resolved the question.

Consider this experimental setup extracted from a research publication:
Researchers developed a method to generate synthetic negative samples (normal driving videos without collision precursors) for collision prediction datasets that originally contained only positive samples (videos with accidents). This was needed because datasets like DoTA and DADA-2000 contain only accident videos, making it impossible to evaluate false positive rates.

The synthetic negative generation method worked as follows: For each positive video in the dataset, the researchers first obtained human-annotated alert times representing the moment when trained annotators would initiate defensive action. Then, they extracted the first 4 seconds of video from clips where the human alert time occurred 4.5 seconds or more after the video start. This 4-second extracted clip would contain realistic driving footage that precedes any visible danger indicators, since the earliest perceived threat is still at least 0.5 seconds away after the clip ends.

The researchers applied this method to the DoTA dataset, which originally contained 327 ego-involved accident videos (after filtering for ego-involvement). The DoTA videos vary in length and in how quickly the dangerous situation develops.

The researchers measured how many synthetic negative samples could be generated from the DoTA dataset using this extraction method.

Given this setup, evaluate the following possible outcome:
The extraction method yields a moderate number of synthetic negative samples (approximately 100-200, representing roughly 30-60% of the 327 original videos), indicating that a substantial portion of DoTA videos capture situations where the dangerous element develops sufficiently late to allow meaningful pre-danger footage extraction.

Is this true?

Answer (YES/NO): NO